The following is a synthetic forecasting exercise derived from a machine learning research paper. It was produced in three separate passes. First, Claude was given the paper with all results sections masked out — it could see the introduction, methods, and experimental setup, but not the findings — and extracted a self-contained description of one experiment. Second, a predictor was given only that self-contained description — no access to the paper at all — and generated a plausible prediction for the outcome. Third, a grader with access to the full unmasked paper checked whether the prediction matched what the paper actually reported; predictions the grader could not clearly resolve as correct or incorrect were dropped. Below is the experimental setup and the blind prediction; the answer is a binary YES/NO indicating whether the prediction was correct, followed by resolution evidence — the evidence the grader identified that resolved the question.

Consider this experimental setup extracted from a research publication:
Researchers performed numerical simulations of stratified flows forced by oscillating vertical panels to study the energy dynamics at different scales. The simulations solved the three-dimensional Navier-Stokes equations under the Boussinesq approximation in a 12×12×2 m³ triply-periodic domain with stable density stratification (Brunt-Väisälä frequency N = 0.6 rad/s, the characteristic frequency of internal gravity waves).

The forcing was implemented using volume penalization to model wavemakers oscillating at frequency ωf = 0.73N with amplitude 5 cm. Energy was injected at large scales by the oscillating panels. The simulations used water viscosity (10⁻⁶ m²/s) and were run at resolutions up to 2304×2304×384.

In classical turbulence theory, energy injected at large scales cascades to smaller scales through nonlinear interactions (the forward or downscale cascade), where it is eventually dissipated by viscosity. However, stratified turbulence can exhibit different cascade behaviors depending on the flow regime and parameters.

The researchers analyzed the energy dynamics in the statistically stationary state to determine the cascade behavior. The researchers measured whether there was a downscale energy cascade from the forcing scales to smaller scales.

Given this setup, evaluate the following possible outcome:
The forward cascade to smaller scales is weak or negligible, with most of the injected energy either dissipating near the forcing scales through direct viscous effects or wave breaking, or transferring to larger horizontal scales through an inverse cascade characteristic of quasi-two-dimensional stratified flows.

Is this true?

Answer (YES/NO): YES